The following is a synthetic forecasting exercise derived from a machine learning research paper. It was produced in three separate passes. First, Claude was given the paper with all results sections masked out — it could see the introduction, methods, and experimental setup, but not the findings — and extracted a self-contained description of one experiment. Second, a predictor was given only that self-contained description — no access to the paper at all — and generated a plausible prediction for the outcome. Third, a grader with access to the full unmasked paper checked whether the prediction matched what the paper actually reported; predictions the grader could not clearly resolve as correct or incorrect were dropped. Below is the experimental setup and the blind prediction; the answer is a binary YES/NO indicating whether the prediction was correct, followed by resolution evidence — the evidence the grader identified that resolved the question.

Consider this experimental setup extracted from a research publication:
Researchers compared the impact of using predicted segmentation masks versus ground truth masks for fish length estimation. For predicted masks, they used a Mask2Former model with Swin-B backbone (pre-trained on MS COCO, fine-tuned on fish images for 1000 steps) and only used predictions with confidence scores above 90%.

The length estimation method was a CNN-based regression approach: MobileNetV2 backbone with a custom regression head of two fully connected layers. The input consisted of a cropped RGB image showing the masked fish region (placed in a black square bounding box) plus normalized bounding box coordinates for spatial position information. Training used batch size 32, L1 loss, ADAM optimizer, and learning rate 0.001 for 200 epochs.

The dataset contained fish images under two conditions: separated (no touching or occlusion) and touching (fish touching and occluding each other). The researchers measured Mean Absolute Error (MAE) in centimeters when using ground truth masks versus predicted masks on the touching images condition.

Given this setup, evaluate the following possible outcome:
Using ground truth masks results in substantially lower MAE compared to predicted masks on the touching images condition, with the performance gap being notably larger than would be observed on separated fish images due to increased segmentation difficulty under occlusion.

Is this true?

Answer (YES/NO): YES